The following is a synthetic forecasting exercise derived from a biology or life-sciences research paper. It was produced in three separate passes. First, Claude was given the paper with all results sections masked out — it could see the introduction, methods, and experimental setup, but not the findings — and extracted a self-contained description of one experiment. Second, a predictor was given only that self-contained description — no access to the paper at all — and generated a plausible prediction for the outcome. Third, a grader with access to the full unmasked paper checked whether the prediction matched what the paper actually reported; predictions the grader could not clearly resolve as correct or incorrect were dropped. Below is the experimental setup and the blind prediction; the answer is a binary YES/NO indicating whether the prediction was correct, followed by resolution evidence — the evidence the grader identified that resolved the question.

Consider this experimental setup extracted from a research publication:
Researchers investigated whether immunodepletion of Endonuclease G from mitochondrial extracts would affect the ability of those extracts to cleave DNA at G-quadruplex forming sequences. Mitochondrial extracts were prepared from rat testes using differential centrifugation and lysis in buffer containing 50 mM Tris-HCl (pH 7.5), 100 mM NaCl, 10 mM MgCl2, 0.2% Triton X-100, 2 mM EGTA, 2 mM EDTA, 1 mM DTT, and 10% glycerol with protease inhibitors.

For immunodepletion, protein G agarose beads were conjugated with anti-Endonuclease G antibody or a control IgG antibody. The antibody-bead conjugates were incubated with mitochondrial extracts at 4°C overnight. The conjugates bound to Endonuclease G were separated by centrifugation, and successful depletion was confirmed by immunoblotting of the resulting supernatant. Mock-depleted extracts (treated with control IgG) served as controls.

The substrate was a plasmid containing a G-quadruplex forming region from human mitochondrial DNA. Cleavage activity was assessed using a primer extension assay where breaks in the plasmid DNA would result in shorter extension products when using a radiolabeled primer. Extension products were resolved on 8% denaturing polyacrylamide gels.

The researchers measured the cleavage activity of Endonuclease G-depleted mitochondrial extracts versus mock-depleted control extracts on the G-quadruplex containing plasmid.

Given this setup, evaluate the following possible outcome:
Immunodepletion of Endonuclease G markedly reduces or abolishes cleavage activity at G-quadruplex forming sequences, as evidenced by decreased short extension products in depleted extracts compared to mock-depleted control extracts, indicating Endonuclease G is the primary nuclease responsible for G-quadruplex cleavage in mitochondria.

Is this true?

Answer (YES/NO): YES